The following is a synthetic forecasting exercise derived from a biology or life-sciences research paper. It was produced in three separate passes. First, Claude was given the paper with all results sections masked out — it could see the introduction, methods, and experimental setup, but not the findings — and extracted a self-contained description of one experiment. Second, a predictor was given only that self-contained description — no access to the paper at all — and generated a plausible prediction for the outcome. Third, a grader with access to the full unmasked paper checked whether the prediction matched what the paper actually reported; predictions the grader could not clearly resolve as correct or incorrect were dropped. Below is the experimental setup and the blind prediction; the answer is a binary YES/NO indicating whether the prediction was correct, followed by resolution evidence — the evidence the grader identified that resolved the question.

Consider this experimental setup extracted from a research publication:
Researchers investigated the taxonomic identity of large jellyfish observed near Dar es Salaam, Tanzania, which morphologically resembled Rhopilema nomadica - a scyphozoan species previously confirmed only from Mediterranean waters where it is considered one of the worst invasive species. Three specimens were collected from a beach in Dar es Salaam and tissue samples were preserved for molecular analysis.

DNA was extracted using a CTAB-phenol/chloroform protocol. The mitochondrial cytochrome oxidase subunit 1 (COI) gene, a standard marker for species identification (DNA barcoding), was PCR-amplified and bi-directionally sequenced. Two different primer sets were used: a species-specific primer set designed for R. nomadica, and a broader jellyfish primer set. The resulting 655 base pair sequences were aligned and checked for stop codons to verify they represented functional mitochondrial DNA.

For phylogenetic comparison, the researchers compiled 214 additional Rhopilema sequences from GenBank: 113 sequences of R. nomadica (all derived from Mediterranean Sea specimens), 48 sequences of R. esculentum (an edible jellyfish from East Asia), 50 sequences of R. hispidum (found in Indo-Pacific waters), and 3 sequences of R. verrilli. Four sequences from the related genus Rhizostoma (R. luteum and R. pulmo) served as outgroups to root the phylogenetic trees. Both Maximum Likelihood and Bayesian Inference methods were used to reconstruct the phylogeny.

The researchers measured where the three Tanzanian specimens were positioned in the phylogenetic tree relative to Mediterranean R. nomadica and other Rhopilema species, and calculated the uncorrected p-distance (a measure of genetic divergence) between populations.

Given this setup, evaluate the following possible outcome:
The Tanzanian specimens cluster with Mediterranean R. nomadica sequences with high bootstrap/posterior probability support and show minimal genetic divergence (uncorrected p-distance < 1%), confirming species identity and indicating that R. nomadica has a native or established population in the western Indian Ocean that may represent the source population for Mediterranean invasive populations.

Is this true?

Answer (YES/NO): YES